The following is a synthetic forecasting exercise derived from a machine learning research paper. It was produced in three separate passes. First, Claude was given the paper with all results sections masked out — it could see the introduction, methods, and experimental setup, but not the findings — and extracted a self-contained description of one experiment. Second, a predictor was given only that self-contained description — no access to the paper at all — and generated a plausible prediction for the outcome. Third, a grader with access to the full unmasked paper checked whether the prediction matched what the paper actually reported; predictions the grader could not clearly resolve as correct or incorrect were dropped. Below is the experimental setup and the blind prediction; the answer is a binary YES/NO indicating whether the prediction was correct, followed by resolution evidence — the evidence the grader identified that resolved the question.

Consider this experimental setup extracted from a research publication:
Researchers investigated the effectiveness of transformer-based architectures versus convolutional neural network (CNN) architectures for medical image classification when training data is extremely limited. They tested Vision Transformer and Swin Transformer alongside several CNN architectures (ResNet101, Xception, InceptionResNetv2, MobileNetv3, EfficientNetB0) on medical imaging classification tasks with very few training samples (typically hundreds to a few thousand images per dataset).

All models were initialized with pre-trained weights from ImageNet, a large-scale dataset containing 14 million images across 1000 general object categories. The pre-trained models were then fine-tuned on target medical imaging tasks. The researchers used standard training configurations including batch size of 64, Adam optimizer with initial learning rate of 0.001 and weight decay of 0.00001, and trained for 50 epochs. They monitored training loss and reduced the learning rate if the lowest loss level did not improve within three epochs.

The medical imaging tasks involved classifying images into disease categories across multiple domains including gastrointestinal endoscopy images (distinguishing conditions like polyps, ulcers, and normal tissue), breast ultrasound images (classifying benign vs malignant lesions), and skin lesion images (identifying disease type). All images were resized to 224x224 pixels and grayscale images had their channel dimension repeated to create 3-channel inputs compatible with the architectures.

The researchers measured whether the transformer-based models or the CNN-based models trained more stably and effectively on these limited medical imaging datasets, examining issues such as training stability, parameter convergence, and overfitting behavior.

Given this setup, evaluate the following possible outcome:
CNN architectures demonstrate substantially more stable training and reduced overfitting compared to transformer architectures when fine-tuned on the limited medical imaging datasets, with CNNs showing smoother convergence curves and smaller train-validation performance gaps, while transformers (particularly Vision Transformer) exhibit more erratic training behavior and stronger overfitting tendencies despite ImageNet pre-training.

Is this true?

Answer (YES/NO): YES